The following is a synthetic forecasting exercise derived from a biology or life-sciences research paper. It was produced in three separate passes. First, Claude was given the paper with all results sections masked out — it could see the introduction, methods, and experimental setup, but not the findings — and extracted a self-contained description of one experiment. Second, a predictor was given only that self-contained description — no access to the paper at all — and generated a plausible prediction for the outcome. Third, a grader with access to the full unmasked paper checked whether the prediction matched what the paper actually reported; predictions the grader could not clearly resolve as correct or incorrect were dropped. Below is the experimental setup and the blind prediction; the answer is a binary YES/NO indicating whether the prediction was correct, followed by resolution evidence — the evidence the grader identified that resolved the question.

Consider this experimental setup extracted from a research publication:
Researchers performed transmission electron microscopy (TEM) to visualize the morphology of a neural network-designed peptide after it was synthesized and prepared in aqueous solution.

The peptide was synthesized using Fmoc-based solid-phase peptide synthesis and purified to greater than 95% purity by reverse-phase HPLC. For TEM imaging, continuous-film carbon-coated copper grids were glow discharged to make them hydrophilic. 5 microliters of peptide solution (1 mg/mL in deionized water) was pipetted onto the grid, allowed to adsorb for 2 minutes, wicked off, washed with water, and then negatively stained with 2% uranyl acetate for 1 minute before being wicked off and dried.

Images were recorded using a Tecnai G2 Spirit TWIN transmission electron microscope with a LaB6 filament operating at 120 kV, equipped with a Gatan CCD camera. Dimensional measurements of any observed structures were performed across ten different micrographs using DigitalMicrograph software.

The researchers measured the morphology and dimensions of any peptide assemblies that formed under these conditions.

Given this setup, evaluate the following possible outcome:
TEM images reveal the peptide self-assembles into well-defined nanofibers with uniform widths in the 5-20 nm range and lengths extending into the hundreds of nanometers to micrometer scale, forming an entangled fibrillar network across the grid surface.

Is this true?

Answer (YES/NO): NO